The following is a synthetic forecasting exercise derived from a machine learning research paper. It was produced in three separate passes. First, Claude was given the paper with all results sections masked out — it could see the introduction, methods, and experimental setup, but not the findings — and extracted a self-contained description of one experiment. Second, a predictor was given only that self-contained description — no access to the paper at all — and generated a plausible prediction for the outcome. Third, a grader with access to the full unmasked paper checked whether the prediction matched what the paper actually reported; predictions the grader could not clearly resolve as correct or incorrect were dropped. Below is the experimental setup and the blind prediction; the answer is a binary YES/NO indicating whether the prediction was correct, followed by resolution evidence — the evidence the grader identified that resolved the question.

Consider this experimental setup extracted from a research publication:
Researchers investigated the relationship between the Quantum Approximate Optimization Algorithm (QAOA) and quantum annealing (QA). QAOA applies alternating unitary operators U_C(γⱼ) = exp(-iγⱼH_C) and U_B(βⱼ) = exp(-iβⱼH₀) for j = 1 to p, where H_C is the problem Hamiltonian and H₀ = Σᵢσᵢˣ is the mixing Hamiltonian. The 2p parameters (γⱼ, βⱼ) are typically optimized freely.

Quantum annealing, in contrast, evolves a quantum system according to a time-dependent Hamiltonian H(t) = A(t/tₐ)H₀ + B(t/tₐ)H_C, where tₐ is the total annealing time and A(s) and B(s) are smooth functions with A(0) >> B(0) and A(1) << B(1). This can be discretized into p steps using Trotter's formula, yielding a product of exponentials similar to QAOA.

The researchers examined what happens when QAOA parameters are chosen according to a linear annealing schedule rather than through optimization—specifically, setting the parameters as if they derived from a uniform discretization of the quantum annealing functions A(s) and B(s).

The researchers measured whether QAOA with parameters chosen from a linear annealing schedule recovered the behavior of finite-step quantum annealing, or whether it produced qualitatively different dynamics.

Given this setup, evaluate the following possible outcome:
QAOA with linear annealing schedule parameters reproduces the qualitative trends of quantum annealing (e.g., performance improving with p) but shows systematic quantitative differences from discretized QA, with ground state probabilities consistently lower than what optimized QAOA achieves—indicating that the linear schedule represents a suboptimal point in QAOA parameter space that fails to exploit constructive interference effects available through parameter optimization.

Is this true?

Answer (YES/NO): NO